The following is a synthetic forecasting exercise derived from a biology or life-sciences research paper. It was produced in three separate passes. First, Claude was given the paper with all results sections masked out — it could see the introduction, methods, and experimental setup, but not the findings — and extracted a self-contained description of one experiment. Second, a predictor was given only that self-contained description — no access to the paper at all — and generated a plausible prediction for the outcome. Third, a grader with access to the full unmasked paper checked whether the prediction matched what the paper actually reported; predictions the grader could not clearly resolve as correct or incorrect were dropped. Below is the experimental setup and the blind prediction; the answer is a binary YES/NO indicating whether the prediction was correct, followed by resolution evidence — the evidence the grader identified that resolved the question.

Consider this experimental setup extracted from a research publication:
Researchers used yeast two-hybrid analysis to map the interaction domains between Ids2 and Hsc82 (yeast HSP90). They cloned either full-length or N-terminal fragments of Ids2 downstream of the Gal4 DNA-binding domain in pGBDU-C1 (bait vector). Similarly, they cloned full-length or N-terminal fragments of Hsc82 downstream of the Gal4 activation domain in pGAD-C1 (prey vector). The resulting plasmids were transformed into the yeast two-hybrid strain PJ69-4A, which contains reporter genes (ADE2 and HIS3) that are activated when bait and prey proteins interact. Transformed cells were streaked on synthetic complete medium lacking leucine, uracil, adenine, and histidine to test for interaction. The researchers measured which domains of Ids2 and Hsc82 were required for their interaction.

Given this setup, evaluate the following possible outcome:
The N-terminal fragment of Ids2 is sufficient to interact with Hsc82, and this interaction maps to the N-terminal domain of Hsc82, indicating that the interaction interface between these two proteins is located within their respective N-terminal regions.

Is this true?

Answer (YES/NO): NO